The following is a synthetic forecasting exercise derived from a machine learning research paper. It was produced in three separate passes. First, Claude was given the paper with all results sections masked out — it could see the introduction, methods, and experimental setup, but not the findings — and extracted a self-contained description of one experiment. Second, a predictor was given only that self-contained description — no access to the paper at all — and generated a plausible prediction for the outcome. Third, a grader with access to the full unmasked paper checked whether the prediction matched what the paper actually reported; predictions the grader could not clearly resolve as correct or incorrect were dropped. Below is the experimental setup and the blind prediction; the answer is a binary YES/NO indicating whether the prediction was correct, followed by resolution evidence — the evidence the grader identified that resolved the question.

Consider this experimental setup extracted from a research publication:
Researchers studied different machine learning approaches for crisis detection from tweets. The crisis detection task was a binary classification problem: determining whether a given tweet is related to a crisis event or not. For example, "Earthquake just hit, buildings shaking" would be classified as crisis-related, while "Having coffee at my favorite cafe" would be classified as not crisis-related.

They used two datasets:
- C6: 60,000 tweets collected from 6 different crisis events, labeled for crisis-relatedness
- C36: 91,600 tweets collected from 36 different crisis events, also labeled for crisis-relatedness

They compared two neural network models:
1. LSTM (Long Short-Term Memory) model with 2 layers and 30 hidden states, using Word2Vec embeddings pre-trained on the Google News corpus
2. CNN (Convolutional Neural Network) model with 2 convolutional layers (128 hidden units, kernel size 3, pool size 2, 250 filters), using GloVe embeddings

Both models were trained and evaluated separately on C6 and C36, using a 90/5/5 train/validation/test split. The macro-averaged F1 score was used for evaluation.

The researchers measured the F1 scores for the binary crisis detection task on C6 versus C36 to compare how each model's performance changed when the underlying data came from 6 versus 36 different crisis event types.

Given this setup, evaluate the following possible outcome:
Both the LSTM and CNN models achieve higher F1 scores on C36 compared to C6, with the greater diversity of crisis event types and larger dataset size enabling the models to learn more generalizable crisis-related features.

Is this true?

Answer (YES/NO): NO